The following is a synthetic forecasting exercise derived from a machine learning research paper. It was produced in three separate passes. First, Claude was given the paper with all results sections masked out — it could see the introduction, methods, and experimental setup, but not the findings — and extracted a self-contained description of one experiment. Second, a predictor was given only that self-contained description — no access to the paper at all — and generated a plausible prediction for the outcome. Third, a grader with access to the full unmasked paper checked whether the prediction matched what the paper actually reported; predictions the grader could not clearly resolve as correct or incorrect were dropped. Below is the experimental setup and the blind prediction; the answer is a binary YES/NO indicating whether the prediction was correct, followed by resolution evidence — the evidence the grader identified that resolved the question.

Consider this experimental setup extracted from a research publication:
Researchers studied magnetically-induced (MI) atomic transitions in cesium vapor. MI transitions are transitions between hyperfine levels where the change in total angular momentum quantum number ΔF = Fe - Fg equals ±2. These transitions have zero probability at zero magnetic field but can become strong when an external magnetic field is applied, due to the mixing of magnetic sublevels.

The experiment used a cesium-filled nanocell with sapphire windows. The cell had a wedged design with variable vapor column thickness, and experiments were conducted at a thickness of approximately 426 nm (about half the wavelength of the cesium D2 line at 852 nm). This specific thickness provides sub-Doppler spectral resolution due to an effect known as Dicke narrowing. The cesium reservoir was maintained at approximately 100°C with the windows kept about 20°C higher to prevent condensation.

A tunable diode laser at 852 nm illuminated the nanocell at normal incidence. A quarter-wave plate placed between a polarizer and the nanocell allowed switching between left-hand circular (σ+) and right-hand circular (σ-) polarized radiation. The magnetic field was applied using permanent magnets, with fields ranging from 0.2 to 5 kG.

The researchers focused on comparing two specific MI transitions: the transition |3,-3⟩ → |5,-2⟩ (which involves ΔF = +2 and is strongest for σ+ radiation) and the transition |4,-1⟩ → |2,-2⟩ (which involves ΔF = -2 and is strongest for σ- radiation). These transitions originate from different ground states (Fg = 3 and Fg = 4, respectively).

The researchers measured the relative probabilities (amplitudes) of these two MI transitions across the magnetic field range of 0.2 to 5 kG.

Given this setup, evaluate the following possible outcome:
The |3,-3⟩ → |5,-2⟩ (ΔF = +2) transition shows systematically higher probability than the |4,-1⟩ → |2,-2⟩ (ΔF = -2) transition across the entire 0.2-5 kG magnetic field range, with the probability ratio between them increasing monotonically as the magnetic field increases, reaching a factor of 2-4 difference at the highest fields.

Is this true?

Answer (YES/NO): NO